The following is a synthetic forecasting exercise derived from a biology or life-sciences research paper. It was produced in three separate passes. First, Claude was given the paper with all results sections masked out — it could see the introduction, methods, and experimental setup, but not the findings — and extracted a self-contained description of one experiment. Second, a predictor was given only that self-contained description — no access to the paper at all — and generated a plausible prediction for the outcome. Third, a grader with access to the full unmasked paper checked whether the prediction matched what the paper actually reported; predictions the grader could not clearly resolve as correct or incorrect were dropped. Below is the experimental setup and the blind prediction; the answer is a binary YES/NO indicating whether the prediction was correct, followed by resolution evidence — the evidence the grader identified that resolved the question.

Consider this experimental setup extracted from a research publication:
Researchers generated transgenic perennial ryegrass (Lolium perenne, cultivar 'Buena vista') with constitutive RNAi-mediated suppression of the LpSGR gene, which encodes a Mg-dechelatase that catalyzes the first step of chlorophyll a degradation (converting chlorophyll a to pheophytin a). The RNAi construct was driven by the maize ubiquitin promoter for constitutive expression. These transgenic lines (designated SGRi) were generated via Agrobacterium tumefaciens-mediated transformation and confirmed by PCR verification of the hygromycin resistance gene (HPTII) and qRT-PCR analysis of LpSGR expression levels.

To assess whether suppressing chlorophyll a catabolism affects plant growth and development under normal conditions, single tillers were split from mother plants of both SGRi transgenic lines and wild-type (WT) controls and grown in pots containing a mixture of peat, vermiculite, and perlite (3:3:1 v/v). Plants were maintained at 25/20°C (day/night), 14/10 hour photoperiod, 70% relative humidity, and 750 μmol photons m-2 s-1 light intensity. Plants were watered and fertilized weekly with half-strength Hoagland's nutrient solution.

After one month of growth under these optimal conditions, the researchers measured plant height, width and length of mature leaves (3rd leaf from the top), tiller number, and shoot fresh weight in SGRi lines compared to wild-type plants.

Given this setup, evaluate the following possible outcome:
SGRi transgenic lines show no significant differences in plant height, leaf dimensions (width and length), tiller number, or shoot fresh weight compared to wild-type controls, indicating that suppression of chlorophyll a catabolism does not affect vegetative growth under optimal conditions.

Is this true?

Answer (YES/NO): NO